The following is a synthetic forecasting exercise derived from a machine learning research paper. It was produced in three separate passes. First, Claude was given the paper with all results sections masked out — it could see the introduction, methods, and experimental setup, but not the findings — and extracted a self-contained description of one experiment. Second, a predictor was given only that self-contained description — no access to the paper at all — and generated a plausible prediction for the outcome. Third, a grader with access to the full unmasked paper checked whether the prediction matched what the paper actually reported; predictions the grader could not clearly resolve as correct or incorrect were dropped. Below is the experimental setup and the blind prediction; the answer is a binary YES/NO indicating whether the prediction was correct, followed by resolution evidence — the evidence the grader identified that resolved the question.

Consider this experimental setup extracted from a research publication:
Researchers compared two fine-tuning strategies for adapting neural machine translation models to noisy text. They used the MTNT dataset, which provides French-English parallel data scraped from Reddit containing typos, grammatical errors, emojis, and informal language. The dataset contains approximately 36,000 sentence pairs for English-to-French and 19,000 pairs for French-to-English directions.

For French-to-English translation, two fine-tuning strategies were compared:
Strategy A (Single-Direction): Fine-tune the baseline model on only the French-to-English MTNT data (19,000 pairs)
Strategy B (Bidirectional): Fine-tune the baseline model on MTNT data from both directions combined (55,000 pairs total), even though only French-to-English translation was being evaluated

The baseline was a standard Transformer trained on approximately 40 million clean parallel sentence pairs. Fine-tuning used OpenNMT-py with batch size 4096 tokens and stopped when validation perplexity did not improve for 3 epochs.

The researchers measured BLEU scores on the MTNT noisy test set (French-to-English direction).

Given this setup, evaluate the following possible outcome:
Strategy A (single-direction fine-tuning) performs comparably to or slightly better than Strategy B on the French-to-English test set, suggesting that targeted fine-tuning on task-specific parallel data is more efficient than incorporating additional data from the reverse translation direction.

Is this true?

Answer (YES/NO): YES